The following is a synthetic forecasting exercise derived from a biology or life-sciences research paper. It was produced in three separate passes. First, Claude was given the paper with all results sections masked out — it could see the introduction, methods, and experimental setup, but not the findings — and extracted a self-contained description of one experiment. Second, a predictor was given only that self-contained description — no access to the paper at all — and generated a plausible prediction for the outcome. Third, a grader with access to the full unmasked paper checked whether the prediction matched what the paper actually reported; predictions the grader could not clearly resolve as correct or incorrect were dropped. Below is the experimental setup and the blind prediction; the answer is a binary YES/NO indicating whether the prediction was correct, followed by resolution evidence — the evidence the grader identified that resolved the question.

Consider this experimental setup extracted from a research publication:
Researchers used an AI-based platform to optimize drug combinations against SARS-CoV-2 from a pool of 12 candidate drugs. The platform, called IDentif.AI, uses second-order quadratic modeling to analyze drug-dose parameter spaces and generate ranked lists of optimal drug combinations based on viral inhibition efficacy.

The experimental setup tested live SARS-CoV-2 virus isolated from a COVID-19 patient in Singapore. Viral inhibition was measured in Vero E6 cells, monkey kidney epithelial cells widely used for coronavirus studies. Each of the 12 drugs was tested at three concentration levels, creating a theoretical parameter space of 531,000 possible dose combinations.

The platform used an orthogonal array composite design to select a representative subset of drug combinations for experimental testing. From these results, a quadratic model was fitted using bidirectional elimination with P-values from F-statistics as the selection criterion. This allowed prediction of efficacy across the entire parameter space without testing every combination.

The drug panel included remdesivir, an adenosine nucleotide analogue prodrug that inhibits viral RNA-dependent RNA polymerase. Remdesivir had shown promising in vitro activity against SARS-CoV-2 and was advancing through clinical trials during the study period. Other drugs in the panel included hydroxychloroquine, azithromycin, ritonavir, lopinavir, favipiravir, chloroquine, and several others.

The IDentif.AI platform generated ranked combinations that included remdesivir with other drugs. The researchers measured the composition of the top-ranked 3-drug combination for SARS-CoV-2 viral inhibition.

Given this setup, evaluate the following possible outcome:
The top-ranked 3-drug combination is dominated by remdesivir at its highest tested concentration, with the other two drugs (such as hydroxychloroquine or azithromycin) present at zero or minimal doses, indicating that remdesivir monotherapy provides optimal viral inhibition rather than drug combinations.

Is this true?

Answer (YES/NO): NO